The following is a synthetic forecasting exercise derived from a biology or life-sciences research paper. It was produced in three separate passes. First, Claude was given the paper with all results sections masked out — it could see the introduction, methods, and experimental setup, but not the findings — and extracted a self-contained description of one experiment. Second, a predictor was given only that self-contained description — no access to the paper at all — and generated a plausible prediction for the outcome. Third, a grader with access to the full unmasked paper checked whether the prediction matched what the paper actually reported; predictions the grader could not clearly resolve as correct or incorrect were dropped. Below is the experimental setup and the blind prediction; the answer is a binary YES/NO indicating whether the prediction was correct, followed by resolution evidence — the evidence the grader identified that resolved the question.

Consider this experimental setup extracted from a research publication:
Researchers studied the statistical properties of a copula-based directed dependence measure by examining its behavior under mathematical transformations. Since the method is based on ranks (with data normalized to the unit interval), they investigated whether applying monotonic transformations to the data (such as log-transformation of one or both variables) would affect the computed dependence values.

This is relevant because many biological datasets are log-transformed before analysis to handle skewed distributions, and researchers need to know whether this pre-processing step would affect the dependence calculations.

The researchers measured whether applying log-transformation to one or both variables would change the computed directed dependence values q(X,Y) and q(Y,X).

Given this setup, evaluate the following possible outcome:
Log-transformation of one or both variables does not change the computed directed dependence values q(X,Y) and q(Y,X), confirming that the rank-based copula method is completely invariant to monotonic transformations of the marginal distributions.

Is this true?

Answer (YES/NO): YES